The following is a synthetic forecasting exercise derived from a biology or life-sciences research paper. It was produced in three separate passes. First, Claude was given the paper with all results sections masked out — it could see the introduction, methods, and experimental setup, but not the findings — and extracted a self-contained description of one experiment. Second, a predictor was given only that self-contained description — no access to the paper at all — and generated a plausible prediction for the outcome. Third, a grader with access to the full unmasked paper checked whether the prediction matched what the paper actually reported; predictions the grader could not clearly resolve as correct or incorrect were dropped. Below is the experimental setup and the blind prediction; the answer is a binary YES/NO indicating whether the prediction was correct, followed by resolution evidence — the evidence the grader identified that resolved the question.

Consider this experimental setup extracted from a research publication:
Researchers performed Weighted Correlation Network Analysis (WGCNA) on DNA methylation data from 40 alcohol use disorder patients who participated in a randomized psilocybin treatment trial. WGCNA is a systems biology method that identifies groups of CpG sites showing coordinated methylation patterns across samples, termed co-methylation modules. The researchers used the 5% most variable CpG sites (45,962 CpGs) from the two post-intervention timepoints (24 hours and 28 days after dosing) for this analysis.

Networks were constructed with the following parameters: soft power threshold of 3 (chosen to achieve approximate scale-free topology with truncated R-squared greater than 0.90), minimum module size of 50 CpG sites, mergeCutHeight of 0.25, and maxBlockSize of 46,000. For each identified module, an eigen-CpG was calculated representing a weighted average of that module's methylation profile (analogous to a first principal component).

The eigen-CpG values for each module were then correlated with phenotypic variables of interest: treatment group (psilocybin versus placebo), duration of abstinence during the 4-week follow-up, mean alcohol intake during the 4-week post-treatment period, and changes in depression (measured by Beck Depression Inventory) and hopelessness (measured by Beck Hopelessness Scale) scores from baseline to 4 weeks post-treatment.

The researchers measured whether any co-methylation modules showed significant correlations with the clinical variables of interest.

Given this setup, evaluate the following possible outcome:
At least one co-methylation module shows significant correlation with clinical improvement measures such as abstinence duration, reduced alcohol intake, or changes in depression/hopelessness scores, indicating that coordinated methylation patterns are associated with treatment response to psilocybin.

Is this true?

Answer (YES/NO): YES